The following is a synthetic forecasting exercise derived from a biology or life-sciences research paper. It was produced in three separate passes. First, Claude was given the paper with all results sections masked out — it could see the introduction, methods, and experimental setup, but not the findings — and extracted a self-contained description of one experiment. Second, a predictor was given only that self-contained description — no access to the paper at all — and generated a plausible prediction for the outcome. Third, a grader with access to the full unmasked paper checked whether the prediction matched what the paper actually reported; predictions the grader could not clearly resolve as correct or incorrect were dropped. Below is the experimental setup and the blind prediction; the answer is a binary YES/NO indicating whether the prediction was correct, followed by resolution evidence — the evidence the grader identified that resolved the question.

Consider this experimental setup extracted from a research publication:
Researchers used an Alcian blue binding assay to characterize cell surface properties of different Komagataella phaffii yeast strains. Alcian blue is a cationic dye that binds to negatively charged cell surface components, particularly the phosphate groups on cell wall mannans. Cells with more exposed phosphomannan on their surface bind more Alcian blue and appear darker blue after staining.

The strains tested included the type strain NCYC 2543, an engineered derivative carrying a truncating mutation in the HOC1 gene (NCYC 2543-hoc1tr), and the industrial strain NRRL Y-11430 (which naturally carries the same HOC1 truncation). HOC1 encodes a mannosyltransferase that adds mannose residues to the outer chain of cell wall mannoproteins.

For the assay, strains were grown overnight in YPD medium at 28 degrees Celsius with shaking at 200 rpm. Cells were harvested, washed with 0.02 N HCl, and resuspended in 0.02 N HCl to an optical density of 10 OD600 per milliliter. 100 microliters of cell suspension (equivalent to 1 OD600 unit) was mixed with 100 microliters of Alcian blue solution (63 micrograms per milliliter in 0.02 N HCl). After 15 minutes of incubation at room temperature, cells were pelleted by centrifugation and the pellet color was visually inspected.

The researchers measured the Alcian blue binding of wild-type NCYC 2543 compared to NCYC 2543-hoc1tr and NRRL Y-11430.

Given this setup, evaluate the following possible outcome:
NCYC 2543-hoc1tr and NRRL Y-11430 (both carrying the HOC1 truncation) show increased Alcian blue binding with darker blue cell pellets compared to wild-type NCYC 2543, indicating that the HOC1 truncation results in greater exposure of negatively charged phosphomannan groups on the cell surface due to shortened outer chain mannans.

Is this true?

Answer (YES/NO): NO